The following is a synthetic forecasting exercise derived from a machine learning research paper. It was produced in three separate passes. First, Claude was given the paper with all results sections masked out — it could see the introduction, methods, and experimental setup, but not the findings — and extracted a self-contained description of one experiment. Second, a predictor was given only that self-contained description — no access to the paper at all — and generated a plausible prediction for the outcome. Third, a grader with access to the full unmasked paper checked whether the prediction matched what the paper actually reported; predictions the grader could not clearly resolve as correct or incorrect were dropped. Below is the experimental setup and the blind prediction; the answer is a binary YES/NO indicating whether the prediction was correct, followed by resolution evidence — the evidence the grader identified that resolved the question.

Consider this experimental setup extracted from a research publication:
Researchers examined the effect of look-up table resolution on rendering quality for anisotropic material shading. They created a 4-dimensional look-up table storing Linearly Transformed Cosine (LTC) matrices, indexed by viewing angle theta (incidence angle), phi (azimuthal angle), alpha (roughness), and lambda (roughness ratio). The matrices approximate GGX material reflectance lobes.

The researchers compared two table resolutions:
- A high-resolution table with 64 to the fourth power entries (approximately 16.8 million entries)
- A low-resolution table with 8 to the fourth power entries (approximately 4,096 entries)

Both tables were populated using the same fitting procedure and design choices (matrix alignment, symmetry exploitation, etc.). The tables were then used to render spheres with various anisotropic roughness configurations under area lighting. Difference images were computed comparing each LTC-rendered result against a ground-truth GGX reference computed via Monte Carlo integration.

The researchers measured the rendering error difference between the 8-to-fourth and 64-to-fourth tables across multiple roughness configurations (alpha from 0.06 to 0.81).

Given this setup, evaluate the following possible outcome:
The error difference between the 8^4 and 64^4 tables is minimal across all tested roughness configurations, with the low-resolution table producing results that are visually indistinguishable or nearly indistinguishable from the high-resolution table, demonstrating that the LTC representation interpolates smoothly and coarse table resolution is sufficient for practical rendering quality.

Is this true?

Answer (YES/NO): YES